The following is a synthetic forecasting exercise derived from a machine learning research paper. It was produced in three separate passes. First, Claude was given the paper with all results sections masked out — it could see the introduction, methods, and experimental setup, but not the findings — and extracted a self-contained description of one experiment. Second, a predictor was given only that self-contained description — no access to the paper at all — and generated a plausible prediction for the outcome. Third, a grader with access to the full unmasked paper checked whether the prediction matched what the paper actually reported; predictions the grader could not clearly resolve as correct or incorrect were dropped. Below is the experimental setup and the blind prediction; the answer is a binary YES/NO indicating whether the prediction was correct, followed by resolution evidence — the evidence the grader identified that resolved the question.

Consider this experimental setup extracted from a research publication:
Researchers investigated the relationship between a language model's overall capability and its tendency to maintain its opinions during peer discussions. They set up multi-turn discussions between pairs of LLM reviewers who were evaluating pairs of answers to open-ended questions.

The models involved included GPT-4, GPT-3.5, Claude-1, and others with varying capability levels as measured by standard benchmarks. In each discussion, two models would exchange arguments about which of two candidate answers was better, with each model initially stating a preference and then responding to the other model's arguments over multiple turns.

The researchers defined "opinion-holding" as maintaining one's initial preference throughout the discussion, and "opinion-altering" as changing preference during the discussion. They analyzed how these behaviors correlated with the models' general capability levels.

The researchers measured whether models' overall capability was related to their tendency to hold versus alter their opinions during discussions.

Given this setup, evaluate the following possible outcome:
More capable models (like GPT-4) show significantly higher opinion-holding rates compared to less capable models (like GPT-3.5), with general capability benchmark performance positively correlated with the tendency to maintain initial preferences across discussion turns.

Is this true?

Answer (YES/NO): YES